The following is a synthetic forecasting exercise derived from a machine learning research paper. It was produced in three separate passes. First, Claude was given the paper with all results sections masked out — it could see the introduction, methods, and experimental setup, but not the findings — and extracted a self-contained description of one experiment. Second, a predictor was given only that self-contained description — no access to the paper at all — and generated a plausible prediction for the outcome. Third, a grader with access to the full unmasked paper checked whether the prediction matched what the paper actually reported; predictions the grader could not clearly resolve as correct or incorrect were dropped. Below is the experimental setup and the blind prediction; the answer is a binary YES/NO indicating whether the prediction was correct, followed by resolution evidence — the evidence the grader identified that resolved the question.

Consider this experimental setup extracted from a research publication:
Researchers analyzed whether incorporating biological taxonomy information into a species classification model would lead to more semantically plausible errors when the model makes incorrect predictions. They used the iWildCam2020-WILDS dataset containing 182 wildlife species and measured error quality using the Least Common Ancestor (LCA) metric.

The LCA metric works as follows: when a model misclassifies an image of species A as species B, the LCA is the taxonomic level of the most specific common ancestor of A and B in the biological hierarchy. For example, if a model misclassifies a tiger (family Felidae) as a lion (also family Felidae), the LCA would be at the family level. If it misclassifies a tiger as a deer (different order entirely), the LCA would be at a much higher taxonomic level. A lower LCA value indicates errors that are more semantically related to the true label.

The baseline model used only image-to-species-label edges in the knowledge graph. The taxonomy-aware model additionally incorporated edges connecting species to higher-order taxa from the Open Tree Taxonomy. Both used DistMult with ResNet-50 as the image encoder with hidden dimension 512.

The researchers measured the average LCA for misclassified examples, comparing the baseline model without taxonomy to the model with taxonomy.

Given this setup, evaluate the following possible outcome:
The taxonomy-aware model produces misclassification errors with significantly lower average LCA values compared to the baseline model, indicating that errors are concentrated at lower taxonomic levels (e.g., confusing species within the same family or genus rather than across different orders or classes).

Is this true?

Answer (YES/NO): YES